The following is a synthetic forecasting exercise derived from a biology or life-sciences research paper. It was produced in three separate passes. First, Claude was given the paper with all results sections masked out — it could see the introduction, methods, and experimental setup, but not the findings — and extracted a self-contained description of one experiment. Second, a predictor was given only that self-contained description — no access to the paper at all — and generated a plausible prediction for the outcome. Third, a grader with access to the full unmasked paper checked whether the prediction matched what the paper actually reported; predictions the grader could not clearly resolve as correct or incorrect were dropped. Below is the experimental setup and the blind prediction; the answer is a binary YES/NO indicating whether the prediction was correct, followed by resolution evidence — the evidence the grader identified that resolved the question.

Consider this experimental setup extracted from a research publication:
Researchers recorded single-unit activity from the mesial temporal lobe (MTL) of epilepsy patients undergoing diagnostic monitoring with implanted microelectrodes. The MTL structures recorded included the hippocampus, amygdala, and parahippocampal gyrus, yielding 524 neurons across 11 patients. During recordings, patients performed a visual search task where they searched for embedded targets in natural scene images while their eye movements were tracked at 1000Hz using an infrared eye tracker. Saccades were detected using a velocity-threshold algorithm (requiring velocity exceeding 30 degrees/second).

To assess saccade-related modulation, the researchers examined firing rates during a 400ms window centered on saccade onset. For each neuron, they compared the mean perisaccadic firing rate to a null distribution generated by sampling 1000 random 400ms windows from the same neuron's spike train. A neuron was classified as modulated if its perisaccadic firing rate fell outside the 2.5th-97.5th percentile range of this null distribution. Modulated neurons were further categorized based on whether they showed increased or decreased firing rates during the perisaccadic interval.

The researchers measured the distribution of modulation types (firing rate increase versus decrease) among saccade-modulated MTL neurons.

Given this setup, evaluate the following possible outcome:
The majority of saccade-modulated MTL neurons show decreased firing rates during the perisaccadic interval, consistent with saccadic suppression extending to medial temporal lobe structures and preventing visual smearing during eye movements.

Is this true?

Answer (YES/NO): YES